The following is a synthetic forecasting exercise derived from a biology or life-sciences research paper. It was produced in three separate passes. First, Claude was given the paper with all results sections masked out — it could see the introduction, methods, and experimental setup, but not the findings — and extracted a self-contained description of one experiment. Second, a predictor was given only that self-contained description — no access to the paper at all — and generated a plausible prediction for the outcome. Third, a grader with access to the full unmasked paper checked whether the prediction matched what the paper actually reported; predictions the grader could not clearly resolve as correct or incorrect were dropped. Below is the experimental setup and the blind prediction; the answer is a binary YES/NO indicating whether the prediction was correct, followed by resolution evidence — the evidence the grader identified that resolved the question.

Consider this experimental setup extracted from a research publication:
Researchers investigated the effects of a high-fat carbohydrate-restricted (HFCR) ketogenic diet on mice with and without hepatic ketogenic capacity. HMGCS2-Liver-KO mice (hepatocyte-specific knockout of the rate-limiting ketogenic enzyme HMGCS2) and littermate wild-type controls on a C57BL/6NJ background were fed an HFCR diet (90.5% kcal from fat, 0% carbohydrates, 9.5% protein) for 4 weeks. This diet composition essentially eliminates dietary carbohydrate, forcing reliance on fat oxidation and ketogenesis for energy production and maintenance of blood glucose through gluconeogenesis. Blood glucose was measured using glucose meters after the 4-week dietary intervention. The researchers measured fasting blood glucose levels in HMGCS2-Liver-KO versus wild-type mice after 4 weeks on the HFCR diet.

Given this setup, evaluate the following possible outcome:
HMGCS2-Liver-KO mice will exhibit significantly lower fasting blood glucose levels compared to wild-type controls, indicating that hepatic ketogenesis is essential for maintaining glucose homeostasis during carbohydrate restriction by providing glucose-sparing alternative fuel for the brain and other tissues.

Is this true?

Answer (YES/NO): YES